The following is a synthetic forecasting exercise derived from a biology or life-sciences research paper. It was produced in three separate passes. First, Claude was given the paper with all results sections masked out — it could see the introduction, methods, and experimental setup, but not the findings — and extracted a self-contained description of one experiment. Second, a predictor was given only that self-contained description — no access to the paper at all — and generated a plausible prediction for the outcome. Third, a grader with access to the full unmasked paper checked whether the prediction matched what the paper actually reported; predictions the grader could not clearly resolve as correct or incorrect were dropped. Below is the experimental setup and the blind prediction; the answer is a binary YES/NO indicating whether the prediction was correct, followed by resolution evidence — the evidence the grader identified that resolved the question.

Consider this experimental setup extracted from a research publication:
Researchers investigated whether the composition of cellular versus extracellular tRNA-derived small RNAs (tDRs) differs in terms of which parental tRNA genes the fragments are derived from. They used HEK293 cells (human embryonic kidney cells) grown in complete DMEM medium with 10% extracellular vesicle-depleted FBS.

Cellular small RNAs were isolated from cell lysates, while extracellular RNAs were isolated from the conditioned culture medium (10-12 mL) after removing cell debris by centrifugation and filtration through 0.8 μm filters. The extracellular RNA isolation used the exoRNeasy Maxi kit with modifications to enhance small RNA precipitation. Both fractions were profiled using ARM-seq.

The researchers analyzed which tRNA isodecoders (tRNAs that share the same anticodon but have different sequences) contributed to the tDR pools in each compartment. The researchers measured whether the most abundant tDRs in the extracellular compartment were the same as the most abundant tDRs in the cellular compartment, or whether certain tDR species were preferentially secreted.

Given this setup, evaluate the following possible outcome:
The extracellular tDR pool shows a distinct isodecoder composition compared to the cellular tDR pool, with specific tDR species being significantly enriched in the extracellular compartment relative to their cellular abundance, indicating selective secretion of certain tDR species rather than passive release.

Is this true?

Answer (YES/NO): YES